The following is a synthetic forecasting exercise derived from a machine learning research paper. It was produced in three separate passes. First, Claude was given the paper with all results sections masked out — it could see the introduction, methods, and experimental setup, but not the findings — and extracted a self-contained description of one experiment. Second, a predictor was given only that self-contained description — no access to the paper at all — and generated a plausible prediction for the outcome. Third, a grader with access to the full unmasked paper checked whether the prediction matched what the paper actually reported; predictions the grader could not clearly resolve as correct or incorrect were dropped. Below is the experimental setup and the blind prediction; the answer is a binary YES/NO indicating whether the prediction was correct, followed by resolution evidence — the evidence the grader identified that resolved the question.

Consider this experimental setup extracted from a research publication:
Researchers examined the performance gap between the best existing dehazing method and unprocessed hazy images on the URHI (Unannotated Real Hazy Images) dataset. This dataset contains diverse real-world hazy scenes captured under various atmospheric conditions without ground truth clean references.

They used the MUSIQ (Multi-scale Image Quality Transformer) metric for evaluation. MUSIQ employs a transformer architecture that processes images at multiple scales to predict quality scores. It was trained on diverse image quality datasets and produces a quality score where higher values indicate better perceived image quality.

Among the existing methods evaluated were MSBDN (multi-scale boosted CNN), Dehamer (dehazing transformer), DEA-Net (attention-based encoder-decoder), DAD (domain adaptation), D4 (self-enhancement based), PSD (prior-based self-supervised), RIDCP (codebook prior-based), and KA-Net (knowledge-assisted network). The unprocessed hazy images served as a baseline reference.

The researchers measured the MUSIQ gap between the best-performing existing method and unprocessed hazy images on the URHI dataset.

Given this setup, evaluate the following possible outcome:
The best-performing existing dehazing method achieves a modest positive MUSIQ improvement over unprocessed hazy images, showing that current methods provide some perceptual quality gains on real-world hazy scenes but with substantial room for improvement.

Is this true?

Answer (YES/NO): YES